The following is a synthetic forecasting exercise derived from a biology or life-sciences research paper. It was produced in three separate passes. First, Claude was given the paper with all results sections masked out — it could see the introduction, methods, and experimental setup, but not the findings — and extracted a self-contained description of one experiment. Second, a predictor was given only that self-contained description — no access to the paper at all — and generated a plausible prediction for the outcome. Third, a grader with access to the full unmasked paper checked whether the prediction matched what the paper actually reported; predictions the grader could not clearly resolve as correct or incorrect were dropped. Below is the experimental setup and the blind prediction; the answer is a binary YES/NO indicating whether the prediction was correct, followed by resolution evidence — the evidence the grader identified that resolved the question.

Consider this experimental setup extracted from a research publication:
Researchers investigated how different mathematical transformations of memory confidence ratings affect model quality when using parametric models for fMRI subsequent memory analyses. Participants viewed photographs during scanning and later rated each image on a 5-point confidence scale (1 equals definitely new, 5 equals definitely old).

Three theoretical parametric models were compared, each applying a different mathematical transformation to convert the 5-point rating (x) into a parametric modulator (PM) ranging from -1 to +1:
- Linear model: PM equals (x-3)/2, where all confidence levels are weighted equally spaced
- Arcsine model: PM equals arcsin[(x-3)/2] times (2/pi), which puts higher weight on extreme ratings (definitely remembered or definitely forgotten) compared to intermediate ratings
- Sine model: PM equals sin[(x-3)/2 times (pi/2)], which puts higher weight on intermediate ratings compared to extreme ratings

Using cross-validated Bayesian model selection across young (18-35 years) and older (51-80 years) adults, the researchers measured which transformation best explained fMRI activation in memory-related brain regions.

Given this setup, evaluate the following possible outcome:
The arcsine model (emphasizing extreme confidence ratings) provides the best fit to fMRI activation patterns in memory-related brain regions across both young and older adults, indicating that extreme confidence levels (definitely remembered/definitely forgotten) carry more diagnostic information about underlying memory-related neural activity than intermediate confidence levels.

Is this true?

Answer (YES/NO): YES